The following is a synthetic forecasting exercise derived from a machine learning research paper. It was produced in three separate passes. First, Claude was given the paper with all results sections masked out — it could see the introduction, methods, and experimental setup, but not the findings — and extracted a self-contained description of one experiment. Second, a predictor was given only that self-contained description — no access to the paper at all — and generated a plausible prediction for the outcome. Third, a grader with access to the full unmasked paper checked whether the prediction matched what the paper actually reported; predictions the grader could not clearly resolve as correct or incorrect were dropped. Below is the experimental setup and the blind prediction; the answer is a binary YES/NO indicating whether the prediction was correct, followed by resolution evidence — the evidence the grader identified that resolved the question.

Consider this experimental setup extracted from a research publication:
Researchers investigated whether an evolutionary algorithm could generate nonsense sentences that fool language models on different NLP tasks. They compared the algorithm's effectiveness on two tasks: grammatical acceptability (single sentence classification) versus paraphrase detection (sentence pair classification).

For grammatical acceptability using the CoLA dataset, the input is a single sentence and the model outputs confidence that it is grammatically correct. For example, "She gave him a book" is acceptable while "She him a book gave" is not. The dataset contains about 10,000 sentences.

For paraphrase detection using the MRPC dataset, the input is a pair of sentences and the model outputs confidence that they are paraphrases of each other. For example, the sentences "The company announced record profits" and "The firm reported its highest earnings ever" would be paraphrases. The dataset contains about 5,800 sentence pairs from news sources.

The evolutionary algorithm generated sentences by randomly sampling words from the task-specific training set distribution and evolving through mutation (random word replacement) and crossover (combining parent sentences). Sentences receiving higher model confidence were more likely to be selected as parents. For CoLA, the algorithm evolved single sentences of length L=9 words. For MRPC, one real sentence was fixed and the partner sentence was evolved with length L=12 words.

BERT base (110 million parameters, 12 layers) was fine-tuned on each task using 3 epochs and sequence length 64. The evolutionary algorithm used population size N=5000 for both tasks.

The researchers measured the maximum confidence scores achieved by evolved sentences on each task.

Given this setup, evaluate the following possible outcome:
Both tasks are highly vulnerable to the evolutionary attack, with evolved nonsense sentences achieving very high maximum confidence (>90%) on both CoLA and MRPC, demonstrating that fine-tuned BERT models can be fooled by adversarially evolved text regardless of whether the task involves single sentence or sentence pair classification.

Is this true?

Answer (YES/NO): YES